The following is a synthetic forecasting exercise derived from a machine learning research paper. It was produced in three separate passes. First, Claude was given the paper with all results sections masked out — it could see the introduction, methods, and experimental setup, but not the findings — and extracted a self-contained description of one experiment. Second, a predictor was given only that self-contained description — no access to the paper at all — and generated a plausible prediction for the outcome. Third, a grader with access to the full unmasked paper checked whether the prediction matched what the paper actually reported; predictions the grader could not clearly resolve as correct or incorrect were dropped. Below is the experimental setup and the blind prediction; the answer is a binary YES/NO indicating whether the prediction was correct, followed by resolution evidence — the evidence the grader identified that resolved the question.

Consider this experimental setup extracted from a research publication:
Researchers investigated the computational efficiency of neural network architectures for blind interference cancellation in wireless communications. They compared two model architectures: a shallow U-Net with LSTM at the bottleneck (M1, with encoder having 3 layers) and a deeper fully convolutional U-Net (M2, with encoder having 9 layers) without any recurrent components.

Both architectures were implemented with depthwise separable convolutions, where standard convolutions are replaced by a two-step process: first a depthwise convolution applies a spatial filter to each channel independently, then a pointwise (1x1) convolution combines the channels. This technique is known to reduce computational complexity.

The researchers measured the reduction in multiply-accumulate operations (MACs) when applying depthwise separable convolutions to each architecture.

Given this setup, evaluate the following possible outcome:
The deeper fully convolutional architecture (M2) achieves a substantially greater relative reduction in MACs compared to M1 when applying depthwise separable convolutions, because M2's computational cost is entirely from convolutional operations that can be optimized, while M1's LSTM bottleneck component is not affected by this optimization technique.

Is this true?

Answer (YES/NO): NO